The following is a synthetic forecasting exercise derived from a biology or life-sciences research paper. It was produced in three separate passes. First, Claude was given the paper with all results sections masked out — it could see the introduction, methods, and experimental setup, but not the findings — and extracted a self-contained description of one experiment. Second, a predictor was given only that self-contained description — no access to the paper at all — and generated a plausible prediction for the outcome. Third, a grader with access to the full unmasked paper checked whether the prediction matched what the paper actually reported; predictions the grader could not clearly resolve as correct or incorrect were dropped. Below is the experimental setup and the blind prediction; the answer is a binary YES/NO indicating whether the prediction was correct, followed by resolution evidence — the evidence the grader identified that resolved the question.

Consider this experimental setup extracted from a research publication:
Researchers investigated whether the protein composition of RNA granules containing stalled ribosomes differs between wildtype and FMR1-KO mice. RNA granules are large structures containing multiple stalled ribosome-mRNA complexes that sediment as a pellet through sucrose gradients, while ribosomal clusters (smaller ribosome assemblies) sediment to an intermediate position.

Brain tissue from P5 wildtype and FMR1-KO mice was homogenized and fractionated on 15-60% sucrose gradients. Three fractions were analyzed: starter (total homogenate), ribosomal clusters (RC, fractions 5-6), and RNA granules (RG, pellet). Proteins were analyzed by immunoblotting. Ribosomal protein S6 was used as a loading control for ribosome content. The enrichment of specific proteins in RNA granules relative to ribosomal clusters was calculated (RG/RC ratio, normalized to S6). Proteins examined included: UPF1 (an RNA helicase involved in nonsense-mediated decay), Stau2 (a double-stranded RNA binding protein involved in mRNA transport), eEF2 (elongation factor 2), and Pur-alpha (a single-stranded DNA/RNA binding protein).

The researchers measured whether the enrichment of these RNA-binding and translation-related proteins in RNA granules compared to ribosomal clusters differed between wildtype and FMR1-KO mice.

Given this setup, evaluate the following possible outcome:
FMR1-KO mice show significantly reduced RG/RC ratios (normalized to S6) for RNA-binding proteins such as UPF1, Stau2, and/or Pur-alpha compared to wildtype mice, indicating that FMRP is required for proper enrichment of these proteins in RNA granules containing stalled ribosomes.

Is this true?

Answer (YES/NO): NO